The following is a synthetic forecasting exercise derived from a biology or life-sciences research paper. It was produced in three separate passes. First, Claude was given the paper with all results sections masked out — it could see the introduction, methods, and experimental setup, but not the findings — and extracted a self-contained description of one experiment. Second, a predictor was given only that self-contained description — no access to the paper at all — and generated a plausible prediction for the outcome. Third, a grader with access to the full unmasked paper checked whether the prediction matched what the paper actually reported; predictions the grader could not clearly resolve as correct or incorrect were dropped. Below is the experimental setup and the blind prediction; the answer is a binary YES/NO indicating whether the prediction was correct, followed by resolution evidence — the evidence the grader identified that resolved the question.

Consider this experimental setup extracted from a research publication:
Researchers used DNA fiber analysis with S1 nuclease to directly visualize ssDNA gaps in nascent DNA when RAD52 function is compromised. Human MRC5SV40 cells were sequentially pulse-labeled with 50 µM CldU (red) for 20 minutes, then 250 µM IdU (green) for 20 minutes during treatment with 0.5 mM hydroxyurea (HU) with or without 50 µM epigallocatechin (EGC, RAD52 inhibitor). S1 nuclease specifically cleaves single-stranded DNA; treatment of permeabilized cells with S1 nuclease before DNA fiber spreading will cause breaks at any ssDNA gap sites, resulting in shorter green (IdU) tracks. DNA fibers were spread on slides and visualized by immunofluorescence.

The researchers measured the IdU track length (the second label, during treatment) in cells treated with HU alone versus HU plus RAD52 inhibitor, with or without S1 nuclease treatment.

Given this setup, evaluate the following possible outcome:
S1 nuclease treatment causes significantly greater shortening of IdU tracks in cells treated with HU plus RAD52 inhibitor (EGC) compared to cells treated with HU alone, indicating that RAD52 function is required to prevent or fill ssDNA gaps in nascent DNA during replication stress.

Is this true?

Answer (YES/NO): YES